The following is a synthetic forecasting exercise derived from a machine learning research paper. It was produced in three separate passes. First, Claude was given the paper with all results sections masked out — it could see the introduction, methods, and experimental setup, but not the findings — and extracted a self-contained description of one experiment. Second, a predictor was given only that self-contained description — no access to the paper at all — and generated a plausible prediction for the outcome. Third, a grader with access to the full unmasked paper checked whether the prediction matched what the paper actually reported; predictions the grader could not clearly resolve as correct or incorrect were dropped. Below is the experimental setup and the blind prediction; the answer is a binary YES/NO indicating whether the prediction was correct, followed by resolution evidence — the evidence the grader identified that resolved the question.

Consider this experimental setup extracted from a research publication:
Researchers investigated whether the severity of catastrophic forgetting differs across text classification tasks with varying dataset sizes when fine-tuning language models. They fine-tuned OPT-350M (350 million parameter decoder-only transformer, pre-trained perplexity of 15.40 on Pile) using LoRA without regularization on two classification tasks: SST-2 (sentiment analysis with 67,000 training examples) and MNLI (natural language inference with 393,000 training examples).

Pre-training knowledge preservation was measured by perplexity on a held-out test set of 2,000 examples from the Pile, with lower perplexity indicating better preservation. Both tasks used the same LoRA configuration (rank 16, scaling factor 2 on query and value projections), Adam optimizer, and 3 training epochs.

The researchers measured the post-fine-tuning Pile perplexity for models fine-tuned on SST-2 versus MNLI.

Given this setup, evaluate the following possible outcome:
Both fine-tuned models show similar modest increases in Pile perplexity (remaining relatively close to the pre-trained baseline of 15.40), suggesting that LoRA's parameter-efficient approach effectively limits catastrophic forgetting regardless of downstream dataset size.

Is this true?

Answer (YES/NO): NO